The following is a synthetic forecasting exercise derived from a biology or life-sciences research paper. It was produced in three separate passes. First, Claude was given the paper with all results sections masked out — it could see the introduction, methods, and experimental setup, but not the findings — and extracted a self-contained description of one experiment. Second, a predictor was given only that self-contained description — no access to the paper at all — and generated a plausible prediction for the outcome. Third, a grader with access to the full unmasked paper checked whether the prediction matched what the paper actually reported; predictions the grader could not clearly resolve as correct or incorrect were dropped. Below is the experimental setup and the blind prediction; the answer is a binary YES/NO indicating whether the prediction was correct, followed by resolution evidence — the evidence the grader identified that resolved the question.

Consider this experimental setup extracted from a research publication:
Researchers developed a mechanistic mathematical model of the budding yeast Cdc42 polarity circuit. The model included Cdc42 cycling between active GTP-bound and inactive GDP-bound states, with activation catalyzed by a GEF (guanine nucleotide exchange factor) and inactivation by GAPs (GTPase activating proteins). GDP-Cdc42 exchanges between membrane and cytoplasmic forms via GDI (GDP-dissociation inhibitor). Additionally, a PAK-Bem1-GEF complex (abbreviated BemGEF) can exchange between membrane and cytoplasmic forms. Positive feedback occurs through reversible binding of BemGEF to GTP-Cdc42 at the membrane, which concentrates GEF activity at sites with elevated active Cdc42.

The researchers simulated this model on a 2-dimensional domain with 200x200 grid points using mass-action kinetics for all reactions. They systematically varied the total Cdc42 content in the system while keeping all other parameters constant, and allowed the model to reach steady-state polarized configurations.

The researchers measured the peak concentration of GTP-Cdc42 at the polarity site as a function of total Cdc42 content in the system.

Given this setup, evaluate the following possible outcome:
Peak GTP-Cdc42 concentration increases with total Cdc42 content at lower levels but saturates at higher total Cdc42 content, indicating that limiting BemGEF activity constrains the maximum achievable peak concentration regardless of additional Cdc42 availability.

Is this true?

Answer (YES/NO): NO